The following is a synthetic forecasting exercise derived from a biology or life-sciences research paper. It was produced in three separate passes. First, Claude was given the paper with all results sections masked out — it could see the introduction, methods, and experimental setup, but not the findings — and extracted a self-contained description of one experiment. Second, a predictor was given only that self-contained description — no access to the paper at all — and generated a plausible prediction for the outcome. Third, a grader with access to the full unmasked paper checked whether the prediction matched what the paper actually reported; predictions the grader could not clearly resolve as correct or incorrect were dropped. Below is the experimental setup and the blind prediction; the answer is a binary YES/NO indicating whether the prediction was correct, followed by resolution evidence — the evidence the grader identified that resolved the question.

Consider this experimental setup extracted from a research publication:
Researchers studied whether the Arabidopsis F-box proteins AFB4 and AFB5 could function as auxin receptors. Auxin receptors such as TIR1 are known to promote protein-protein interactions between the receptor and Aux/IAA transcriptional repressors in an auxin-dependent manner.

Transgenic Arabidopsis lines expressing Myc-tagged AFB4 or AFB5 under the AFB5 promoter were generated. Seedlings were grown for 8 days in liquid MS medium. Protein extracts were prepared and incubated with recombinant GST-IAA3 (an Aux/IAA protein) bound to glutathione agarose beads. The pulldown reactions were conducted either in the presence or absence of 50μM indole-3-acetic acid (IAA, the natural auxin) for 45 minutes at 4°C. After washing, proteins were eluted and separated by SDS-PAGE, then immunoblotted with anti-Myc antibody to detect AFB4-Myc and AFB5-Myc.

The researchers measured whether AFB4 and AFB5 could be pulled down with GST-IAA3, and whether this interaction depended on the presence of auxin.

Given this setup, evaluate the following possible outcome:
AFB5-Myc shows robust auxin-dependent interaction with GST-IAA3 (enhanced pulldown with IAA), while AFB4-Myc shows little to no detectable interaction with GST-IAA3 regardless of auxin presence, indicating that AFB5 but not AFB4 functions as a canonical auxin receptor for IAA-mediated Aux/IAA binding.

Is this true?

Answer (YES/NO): NO